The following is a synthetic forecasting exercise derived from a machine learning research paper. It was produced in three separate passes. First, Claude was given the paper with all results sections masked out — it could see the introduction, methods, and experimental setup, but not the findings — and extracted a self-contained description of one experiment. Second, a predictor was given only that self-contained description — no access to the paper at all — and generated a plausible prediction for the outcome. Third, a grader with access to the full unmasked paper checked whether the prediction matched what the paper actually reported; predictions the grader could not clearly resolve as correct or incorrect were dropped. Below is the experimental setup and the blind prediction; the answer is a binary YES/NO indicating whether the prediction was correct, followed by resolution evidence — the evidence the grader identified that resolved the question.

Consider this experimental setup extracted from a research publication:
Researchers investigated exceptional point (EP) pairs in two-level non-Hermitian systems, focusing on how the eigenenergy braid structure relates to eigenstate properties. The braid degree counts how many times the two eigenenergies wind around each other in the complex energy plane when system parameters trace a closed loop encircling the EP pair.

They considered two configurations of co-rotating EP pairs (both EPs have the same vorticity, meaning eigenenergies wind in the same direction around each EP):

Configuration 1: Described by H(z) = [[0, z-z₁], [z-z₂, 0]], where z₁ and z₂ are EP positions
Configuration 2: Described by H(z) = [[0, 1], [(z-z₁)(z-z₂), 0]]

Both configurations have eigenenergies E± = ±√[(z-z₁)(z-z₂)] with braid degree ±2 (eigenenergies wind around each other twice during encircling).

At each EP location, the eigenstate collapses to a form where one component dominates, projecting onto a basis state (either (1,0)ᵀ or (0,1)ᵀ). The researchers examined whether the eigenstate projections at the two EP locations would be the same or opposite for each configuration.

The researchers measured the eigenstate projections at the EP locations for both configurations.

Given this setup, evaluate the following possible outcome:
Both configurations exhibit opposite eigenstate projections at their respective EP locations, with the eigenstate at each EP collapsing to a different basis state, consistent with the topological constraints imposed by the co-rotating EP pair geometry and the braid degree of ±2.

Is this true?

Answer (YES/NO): NO